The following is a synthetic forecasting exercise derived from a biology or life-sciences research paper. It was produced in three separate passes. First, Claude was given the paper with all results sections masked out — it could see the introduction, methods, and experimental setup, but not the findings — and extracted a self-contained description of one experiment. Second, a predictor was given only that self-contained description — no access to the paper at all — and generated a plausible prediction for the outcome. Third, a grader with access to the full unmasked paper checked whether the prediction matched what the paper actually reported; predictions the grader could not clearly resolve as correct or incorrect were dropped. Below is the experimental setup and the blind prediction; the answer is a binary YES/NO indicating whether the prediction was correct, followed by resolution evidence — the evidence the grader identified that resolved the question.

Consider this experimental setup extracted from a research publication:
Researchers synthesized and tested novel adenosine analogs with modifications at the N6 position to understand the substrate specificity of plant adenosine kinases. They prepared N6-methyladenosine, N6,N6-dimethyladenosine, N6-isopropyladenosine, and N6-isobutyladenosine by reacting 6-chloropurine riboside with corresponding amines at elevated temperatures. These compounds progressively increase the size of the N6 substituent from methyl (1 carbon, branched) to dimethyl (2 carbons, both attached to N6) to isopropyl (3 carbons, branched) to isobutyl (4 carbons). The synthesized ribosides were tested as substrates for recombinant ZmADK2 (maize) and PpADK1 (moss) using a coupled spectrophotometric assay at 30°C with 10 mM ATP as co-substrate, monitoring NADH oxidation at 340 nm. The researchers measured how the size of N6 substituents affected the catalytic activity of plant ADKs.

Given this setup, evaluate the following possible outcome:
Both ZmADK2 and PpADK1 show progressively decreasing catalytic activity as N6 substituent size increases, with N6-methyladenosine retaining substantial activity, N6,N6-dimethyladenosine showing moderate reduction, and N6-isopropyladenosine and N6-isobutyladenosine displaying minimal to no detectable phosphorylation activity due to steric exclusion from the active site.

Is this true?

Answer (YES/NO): NO